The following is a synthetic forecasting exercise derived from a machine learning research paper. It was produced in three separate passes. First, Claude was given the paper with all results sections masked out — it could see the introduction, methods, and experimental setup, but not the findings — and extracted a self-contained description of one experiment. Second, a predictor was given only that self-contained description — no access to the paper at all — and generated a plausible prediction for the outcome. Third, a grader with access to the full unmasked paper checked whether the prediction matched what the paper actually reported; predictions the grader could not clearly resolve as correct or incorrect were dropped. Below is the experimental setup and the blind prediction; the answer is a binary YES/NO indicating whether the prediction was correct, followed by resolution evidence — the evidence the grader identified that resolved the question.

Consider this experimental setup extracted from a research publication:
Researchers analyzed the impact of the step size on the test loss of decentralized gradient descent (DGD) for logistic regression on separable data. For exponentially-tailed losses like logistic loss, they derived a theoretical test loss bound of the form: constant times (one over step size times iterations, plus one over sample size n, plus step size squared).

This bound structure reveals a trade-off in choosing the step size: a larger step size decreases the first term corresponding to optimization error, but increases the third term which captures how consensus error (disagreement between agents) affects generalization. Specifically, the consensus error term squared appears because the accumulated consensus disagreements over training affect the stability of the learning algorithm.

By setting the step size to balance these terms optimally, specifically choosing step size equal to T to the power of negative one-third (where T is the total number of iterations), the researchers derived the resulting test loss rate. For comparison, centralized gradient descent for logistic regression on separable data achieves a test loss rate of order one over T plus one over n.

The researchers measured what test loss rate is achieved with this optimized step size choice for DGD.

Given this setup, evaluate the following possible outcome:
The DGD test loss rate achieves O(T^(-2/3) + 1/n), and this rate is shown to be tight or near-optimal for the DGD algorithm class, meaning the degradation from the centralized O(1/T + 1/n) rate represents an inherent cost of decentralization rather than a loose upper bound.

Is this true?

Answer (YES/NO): NO